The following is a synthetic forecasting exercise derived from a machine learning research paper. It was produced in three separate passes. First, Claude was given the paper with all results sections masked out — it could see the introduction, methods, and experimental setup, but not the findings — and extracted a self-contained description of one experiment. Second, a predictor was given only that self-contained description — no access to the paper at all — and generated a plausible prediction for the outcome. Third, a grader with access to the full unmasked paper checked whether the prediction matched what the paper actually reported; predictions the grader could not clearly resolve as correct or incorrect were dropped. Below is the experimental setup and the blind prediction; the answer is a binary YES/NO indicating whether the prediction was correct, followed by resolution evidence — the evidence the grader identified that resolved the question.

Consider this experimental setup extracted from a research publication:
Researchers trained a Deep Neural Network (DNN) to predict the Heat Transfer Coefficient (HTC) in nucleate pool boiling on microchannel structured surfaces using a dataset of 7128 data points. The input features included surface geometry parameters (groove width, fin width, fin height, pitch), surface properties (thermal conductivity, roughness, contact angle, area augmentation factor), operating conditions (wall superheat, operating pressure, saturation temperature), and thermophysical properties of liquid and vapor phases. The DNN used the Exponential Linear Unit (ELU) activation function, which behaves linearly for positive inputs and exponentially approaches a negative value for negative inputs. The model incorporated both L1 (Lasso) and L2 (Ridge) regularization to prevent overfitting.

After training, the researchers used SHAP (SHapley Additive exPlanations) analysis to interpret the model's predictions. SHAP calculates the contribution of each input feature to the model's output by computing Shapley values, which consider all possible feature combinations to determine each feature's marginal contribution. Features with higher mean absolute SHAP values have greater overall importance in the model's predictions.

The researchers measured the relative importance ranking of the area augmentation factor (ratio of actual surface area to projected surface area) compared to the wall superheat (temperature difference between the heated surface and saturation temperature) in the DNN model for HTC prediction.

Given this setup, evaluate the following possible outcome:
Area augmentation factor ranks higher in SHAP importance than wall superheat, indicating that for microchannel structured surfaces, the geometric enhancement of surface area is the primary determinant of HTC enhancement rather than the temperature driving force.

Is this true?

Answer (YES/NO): NO